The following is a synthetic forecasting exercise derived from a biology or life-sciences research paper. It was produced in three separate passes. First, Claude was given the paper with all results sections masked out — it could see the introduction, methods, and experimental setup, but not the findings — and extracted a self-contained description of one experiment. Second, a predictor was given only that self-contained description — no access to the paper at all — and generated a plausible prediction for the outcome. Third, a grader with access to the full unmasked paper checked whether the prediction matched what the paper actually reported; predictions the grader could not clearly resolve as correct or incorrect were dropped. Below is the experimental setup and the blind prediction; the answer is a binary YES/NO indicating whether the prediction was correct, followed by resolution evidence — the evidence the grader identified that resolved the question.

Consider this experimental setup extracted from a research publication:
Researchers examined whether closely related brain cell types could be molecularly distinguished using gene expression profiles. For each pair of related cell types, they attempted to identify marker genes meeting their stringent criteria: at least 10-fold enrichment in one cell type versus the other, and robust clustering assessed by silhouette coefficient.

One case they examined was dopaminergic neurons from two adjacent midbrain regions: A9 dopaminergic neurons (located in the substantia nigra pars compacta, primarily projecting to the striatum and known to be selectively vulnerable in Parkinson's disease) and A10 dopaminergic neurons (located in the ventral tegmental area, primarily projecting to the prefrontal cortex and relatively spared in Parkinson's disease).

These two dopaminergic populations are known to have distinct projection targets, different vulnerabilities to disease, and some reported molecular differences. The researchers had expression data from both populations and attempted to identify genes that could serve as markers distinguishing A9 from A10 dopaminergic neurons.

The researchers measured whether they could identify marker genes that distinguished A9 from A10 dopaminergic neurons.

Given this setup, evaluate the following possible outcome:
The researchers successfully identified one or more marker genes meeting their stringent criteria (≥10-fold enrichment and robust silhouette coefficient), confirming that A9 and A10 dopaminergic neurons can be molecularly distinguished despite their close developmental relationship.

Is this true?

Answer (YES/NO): NO